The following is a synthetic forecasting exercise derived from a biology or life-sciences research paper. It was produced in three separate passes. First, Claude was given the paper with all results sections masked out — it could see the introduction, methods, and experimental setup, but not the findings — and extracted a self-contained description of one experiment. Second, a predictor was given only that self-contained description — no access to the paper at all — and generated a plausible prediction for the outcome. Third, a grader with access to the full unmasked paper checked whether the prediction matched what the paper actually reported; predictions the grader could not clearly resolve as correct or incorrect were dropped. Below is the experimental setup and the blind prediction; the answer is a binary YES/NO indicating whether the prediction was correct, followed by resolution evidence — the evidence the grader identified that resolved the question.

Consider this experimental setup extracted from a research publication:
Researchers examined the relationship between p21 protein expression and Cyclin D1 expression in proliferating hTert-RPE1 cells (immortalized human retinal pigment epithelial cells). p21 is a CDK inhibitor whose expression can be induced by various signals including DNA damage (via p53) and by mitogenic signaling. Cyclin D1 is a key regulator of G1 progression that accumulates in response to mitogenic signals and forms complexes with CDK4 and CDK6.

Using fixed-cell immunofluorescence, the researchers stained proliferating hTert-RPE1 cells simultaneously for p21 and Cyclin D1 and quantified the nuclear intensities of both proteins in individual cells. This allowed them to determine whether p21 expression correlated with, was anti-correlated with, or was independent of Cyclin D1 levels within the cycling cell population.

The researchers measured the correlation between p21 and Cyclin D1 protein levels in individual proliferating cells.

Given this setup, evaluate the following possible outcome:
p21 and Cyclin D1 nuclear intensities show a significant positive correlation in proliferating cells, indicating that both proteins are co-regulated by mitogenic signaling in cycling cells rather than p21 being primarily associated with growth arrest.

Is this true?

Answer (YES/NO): YES